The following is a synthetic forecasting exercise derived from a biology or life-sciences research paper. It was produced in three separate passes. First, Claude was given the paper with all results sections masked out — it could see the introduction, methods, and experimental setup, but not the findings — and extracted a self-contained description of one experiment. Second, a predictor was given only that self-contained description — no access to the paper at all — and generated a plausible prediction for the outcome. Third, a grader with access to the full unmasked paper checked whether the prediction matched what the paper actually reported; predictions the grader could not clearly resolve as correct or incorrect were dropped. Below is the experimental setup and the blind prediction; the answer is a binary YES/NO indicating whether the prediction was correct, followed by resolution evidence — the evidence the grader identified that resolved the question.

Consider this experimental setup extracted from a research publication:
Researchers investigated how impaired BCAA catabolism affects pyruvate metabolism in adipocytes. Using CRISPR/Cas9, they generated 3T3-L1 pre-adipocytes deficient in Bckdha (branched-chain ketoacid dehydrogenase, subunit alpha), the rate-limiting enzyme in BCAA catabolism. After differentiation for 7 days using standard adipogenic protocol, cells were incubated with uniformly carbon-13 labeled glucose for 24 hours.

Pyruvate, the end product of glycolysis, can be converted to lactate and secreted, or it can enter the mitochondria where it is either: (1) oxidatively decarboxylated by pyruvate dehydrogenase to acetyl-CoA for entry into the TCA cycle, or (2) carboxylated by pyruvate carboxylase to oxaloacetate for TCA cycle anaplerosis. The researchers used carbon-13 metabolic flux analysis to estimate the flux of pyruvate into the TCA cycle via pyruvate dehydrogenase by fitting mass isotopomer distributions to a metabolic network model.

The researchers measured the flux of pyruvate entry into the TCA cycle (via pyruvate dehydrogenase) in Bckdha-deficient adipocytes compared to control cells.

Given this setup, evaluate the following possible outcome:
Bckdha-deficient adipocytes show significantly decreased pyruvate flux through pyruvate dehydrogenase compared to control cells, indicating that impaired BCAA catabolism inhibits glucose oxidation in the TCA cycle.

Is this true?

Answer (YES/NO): NO